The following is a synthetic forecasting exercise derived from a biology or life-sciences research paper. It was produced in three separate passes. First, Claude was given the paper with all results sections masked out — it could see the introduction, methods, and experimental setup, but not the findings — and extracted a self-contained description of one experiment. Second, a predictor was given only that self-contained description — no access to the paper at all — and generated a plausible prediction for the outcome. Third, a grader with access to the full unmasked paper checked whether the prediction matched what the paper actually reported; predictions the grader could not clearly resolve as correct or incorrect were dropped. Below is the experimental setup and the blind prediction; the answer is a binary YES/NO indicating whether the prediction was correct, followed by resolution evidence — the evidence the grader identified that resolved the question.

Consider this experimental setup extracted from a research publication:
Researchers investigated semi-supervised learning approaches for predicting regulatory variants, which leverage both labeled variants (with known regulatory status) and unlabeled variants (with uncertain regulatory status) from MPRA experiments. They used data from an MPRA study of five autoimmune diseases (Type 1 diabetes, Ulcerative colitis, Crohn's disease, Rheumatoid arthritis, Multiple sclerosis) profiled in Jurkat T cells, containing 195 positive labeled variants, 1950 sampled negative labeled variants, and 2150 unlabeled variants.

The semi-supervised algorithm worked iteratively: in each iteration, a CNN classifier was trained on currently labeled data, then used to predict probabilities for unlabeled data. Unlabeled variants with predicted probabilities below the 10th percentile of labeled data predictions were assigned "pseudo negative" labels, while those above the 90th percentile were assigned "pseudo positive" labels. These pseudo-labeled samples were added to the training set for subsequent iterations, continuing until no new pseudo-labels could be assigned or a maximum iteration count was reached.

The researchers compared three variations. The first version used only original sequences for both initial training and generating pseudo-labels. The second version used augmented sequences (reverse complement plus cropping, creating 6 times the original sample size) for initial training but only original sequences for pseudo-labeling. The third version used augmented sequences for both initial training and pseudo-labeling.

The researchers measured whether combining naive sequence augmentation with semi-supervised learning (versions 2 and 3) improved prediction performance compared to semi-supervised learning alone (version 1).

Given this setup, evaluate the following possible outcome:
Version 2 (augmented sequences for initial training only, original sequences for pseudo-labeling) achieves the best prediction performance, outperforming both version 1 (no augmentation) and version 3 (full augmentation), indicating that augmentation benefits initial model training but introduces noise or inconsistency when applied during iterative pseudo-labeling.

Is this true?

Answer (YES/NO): YES